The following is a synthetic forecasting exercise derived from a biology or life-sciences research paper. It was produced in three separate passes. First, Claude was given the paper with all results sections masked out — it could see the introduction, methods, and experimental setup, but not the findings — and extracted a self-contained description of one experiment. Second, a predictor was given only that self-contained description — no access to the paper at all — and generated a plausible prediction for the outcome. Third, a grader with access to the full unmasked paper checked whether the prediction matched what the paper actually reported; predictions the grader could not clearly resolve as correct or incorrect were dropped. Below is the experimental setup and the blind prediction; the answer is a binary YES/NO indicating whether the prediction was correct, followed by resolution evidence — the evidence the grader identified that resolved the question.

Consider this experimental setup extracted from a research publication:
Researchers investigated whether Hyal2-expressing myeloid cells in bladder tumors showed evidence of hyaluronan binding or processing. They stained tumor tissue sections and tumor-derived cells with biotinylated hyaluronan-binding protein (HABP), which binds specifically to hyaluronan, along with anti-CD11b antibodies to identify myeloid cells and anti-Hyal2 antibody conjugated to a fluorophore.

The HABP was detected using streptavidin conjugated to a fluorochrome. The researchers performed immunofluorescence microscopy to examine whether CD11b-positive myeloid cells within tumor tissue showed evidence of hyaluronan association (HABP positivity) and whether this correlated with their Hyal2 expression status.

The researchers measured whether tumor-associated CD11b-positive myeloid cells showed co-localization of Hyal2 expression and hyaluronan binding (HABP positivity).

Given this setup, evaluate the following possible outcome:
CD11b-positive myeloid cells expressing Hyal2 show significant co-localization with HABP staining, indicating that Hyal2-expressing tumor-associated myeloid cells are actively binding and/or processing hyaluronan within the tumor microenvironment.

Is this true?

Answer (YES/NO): YES